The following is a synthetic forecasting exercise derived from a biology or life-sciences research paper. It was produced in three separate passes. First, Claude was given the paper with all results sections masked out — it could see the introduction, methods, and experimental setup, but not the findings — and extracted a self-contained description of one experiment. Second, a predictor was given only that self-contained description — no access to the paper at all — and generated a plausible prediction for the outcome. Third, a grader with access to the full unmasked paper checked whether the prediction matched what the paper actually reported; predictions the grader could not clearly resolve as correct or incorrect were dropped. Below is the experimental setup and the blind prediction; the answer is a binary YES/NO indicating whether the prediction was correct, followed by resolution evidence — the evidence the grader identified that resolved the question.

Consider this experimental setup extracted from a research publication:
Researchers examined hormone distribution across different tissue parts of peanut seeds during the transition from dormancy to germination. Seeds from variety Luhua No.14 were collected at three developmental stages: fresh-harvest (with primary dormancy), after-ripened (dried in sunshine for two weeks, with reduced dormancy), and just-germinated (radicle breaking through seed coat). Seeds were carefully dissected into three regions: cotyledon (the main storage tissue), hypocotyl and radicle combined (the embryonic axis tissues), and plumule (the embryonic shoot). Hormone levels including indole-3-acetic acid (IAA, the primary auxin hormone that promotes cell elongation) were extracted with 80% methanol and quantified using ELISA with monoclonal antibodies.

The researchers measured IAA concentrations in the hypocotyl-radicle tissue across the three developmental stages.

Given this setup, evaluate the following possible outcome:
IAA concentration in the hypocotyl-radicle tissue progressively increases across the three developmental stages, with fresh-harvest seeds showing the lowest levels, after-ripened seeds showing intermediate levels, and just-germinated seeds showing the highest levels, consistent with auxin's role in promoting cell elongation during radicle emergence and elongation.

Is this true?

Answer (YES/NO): NO